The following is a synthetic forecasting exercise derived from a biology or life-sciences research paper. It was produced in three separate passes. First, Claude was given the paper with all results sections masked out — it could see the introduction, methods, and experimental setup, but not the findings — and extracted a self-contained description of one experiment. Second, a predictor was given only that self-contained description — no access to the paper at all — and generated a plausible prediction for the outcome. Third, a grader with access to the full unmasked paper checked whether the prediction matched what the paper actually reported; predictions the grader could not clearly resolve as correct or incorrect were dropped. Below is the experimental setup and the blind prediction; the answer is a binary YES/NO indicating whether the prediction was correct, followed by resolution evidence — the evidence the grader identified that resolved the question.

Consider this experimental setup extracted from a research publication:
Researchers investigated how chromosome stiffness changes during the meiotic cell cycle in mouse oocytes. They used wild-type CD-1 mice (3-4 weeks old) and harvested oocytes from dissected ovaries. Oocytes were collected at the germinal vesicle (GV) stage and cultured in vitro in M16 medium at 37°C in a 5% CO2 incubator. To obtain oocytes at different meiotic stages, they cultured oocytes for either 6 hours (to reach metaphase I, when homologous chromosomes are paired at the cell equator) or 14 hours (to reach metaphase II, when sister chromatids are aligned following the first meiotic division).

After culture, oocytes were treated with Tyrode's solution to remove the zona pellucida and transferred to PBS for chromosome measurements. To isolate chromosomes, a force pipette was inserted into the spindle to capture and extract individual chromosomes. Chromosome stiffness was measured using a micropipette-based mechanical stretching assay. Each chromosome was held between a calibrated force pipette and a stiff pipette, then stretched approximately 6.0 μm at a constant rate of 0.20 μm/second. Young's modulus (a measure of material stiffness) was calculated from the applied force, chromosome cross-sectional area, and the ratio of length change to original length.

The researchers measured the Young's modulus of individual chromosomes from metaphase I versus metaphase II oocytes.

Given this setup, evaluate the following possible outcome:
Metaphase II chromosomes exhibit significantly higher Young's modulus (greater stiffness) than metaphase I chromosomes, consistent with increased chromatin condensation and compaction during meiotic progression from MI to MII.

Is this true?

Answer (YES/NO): NO